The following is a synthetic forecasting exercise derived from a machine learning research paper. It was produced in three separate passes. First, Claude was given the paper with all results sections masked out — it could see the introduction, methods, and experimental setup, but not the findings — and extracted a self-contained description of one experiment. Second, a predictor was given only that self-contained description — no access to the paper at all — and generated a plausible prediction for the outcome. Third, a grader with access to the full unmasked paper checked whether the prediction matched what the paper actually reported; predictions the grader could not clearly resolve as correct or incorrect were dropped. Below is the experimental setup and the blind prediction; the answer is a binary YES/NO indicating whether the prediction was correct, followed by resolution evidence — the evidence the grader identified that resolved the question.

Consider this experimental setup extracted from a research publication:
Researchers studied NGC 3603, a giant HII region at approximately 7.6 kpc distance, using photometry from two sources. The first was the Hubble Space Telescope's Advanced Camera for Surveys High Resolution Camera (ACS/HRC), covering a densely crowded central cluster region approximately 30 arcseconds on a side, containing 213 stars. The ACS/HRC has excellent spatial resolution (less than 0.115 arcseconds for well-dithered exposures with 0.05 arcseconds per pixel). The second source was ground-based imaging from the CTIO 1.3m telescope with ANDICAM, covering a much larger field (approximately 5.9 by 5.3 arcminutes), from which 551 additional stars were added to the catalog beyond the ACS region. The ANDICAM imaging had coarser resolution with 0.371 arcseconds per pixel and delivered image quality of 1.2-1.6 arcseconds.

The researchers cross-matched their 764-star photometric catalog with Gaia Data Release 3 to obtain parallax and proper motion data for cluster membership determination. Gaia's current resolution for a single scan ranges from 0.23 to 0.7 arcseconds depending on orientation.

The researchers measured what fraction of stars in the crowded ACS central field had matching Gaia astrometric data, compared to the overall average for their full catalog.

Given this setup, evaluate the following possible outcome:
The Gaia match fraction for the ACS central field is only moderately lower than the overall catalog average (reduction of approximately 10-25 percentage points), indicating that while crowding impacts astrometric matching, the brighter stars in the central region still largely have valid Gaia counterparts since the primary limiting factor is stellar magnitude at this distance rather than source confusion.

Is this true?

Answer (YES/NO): NO